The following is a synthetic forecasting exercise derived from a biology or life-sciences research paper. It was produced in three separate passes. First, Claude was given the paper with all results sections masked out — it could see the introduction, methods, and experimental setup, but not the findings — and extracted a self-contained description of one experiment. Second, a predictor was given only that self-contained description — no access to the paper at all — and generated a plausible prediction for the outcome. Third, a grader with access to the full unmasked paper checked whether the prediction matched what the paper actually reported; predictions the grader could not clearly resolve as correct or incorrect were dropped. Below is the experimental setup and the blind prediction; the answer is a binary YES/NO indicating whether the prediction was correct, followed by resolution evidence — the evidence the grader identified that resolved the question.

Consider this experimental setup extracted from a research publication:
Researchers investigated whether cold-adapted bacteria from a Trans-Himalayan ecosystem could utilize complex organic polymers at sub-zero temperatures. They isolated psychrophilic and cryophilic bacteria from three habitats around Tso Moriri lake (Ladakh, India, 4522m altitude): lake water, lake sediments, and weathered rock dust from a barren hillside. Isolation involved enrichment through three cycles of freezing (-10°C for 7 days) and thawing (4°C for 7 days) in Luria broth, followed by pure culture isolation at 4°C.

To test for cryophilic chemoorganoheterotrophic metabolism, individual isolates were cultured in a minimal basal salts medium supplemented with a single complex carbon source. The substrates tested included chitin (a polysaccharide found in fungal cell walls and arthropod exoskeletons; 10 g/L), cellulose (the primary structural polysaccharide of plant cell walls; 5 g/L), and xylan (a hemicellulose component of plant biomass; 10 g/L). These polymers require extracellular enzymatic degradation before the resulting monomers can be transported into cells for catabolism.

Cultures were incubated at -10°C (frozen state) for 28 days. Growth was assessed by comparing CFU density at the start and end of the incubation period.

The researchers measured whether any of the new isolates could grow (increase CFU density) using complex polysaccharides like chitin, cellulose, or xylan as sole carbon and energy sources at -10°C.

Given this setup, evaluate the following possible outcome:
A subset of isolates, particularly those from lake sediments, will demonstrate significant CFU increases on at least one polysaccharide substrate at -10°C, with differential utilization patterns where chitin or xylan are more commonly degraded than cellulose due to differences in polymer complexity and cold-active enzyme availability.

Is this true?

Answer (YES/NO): NO